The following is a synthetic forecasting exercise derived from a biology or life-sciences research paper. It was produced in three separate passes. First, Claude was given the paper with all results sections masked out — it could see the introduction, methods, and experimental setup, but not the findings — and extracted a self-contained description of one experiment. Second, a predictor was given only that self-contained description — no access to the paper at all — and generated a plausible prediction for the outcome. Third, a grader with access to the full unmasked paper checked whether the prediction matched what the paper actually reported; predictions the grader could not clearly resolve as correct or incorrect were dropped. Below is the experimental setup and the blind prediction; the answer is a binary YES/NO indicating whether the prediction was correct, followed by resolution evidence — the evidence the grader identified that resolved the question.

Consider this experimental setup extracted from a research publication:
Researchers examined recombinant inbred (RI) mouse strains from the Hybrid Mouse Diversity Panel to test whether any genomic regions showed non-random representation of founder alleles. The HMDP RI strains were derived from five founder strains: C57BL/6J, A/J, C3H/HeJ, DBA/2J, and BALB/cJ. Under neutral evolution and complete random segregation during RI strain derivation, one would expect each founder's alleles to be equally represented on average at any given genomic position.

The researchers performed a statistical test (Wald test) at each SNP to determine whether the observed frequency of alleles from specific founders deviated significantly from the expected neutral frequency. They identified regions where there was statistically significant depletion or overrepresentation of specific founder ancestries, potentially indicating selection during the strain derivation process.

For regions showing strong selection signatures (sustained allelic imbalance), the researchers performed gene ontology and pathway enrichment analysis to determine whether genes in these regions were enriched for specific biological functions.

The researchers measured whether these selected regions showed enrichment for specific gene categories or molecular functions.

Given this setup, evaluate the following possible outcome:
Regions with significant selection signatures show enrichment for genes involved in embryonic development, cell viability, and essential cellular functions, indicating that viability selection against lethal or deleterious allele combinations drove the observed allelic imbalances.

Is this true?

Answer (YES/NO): YES